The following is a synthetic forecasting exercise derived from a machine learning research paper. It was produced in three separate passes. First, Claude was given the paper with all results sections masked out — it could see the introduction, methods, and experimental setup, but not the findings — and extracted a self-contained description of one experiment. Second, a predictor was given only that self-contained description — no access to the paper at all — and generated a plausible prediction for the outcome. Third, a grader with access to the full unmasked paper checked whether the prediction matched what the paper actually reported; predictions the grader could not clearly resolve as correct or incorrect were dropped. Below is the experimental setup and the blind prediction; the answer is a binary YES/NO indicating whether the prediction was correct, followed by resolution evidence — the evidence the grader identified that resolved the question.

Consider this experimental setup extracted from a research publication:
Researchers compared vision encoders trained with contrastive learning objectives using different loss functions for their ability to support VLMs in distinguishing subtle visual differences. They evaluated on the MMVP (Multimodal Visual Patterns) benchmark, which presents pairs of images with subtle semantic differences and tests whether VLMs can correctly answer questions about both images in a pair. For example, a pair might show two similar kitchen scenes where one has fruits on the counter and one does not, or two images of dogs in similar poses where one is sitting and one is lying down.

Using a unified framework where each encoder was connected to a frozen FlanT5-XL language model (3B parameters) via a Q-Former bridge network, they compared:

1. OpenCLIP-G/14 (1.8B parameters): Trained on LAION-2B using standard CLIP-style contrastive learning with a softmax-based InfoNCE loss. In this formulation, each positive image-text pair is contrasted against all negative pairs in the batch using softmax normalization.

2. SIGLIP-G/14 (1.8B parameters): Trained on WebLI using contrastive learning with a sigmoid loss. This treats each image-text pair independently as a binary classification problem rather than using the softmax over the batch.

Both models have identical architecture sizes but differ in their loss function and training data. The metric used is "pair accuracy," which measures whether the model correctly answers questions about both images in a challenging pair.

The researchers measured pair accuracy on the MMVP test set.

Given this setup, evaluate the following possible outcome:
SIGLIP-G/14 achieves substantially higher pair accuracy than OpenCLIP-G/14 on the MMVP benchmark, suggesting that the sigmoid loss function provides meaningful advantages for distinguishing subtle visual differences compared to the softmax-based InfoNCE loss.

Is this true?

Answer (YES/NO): NO